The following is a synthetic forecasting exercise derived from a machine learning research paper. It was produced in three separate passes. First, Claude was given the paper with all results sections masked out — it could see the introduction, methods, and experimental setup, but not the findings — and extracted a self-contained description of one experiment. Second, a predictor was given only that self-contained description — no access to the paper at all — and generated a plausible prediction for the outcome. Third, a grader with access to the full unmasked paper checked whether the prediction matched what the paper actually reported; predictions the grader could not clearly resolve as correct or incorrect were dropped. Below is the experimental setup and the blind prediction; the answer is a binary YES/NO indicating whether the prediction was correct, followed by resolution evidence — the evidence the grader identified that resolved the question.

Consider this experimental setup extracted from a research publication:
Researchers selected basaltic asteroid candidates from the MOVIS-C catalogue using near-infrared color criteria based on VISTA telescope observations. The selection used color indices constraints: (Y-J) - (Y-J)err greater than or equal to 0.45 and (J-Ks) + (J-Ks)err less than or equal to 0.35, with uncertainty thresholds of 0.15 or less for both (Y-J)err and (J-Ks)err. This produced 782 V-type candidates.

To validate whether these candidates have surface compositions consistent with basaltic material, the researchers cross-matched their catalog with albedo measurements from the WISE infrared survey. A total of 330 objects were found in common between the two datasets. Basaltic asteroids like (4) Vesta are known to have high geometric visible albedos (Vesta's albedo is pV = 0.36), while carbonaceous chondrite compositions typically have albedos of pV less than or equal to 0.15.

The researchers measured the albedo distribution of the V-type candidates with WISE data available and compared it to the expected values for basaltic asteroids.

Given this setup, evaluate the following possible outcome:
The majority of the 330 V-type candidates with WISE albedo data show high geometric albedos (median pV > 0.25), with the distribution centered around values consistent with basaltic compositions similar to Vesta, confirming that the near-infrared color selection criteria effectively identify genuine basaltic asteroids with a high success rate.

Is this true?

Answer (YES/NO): YES